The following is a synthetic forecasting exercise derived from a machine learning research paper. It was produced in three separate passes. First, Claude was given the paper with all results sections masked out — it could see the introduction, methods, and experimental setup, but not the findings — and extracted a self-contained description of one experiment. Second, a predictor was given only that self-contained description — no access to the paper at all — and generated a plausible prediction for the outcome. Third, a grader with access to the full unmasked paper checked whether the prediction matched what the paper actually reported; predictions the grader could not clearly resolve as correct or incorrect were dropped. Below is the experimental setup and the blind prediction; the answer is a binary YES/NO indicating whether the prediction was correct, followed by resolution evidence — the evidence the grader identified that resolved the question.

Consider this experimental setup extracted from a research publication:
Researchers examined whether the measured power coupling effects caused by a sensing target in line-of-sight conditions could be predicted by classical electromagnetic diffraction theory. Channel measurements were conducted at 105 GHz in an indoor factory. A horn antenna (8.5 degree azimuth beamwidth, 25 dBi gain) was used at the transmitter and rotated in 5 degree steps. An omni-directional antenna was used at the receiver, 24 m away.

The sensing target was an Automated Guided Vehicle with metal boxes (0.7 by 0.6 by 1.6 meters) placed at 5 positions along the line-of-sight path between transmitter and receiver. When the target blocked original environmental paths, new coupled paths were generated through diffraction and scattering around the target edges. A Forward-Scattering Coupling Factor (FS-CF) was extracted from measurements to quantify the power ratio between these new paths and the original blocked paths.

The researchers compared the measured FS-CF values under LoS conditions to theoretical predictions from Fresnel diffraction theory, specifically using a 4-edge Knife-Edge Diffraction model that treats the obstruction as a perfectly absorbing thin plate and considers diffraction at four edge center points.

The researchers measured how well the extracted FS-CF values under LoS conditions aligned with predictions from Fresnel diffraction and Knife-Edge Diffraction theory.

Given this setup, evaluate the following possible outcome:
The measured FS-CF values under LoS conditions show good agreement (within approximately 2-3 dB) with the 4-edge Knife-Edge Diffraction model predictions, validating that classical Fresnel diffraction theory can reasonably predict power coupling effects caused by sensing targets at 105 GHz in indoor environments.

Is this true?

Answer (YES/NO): YES